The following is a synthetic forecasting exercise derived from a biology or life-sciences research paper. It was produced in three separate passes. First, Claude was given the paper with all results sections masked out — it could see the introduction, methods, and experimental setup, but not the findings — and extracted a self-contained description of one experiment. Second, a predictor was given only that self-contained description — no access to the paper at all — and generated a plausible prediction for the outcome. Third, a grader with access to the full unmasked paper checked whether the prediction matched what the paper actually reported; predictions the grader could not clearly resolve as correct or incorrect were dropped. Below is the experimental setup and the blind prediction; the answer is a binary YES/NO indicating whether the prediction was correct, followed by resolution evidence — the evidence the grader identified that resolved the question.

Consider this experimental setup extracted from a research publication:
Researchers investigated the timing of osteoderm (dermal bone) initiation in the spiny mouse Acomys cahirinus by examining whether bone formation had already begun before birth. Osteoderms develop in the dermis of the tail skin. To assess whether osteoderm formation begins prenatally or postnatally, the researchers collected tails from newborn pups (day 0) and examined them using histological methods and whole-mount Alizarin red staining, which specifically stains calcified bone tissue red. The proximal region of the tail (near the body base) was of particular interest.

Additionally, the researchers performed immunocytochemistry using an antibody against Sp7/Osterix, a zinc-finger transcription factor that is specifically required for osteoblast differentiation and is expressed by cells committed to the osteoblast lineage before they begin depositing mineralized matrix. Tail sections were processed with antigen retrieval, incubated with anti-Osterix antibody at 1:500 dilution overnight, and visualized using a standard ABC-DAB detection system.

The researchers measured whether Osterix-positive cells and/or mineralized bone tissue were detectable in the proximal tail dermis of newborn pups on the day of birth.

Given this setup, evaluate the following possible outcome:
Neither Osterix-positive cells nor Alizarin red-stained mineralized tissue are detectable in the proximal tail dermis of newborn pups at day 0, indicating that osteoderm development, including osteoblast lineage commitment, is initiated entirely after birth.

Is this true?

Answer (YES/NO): NO